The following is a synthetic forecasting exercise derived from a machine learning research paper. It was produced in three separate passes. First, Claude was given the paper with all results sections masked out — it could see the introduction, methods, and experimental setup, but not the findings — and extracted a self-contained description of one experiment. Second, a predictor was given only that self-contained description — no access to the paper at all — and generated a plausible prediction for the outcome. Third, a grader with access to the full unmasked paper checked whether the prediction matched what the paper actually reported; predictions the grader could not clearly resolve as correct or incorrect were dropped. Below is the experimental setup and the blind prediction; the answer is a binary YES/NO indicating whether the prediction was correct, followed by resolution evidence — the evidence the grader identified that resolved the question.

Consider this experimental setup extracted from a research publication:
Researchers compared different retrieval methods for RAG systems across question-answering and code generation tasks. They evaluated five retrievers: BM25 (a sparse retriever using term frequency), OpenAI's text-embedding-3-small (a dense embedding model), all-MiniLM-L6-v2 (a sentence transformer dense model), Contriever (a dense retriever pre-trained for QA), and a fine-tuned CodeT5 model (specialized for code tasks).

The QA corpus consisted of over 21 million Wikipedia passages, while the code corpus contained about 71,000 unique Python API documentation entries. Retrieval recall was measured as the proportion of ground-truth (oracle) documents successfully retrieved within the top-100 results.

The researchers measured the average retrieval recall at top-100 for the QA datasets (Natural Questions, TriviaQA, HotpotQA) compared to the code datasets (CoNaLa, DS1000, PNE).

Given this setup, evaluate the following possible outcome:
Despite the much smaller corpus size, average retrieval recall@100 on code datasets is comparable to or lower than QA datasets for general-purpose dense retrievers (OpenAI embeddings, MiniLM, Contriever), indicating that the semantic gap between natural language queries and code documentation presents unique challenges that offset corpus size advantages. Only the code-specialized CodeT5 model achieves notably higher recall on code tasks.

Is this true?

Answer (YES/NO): NO